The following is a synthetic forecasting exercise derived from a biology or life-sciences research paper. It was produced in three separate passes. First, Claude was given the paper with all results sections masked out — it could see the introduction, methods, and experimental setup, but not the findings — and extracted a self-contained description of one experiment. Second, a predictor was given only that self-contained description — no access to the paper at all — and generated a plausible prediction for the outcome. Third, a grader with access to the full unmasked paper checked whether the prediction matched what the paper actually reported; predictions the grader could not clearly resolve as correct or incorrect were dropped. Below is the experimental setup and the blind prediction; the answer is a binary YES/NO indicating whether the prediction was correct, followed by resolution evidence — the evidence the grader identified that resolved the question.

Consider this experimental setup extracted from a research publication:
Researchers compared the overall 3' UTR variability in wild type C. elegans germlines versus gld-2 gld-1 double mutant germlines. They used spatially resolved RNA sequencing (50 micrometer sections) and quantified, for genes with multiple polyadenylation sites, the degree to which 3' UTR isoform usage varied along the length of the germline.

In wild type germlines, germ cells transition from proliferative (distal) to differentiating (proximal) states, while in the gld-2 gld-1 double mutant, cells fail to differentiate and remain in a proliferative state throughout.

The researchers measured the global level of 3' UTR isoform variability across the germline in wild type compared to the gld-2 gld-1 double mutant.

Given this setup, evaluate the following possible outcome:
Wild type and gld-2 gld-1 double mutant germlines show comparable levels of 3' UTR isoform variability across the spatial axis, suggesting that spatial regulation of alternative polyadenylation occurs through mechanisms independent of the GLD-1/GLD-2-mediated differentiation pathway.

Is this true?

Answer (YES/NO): NO